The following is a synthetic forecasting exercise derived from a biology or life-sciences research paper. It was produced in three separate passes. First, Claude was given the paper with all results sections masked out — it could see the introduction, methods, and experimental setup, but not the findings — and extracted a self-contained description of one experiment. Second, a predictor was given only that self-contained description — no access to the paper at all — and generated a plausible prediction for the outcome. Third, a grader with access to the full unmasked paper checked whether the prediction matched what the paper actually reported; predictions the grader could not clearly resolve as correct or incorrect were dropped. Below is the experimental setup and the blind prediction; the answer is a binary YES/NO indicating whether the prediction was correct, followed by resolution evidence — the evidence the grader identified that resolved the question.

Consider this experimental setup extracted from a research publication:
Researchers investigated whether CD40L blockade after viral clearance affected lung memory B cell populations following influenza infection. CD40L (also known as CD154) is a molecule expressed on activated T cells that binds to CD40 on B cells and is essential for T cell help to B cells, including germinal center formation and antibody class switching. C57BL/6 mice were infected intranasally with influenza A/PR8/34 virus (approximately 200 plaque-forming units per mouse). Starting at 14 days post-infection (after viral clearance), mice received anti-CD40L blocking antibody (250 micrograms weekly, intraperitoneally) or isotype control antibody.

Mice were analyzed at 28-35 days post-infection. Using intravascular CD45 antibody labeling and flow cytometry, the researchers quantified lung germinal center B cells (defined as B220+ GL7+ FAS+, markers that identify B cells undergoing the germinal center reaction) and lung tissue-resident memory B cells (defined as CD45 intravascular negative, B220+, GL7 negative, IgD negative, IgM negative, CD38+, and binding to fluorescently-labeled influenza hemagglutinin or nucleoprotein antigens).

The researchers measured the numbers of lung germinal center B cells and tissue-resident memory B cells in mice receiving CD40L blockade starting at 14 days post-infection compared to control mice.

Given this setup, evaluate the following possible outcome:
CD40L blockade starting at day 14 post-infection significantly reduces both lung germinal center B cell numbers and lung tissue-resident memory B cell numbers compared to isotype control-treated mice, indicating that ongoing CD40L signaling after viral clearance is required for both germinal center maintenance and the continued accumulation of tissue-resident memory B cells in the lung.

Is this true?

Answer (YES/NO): YES